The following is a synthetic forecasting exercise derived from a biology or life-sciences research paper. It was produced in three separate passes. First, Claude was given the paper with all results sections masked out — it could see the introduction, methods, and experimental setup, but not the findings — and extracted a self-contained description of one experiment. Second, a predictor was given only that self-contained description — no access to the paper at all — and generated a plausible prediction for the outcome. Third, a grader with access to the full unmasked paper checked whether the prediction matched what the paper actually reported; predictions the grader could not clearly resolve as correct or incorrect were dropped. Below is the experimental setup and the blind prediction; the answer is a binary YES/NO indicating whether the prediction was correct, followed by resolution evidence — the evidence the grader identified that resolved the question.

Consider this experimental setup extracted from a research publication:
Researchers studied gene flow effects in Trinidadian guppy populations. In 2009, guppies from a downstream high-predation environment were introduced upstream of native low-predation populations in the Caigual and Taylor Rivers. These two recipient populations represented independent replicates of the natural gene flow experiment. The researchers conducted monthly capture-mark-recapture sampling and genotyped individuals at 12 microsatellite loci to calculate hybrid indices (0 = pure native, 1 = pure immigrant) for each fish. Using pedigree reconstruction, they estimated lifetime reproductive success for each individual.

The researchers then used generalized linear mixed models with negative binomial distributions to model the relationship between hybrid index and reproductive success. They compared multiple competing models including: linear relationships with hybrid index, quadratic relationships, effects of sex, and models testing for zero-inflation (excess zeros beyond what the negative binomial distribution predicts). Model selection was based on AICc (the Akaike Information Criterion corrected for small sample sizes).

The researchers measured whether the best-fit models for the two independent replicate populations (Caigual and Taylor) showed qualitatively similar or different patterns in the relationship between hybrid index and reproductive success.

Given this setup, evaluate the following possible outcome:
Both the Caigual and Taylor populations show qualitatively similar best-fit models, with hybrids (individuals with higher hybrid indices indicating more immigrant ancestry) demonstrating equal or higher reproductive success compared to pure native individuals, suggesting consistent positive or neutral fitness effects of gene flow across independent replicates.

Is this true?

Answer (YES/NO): YES